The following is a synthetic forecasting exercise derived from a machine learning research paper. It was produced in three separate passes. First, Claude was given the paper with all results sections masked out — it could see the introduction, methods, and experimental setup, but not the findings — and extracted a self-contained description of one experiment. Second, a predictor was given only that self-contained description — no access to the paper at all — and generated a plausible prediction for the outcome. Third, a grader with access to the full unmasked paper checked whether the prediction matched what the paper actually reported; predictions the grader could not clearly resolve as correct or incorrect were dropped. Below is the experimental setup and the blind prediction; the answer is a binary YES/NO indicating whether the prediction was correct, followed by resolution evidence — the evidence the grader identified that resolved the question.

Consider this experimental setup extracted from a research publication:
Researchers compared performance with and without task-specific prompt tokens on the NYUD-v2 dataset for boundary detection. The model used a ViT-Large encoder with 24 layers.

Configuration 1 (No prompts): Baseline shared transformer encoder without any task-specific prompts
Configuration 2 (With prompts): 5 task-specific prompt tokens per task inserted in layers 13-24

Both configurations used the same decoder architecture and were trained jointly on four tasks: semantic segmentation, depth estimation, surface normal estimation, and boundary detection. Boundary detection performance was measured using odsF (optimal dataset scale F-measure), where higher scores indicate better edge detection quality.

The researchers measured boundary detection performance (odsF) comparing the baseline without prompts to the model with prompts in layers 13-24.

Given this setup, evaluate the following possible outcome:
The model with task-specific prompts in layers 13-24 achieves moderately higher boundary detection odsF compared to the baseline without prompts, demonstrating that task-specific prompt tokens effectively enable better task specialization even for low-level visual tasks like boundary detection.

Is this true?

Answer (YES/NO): NO